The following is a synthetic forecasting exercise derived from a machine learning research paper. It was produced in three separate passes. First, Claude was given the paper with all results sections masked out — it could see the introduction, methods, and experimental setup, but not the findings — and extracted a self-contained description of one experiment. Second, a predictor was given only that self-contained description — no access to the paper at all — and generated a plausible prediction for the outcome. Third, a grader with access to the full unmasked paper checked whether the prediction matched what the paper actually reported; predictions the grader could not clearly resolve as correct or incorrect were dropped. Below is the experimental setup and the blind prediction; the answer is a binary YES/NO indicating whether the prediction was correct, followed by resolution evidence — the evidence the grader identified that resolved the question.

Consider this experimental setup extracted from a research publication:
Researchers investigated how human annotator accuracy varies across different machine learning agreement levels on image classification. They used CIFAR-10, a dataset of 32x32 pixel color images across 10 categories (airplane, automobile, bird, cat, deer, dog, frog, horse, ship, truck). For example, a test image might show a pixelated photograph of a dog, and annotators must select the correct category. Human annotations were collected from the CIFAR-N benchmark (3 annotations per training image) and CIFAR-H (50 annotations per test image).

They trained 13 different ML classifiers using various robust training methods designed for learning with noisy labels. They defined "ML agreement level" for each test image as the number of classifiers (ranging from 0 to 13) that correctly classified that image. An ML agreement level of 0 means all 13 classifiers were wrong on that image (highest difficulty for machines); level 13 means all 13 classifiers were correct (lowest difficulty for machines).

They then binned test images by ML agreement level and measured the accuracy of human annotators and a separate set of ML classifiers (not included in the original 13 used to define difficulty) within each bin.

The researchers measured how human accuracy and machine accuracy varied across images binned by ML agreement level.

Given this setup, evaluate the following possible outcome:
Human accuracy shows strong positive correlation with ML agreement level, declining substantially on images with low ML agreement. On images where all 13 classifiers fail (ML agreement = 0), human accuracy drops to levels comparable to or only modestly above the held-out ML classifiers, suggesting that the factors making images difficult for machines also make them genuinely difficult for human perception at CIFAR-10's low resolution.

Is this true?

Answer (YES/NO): NO